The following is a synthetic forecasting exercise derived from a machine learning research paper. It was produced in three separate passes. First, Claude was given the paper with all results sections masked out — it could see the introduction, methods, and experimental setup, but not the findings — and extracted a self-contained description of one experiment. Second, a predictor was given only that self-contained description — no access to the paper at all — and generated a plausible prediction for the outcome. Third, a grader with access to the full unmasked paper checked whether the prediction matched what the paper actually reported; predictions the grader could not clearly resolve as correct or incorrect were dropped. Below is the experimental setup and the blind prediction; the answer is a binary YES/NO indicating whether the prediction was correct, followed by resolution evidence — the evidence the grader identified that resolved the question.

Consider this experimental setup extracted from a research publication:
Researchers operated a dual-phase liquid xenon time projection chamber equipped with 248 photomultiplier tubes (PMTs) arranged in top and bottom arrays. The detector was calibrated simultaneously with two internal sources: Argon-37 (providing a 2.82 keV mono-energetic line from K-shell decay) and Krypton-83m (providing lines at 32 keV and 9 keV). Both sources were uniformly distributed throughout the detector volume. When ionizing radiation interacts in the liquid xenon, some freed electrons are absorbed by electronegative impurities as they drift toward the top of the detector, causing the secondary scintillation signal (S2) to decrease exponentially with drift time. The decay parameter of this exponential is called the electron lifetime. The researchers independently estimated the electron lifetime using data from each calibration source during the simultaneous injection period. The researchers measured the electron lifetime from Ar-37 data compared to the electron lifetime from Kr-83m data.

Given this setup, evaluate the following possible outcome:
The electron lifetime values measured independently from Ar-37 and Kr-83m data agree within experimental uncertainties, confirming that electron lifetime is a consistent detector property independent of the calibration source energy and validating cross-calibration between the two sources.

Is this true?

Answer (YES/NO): NO